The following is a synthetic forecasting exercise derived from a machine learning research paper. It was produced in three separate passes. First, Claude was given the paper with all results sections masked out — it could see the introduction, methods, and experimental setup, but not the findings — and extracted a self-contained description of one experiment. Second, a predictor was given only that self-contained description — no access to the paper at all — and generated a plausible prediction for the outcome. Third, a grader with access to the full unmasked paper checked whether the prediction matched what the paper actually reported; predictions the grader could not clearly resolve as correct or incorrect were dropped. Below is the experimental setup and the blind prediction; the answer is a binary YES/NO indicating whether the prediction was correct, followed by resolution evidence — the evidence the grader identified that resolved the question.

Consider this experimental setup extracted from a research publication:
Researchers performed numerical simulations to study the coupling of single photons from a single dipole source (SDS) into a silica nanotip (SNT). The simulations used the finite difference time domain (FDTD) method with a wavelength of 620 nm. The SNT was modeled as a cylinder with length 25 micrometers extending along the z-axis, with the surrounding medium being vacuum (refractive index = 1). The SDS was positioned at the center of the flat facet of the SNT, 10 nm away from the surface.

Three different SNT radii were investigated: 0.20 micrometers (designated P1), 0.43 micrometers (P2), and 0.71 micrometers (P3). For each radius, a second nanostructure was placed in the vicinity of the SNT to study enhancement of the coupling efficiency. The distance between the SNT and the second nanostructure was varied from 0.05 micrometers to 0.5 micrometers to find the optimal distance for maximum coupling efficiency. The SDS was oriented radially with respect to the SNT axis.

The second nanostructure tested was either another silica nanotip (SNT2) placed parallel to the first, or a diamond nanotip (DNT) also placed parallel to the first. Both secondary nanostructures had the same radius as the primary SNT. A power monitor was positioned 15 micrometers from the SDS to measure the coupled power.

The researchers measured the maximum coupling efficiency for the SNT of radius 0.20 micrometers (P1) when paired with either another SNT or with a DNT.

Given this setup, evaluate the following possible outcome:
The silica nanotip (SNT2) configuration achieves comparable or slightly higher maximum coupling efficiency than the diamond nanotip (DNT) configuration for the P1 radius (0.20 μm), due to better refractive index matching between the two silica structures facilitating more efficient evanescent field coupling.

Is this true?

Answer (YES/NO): NO